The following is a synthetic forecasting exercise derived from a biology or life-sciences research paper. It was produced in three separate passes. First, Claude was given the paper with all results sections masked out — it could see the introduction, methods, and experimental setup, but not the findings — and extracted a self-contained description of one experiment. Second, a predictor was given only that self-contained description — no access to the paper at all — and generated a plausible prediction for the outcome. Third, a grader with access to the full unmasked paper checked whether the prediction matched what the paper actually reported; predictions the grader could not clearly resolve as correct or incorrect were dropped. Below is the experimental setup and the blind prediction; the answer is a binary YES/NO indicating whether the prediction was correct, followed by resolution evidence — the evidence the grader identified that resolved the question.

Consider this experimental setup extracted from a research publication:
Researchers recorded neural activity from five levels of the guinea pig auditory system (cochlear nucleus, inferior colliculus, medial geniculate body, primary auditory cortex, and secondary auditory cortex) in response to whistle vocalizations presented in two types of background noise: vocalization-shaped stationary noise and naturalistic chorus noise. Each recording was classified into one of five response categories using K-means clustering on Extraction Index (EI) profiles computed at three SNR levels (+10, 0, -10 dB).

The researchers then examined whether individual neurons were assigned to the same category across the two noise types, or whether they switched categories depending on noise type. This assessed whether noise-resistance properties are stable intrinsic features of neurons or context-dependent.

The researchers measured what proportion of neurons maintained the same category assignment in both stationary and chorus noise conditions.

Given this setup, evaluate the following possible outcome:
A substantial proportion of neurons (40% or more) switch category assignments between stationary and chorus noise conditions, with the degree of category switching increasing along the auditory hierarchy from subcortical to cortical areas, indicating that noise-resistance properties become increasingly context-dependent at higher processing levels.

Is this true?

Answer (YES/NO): NO